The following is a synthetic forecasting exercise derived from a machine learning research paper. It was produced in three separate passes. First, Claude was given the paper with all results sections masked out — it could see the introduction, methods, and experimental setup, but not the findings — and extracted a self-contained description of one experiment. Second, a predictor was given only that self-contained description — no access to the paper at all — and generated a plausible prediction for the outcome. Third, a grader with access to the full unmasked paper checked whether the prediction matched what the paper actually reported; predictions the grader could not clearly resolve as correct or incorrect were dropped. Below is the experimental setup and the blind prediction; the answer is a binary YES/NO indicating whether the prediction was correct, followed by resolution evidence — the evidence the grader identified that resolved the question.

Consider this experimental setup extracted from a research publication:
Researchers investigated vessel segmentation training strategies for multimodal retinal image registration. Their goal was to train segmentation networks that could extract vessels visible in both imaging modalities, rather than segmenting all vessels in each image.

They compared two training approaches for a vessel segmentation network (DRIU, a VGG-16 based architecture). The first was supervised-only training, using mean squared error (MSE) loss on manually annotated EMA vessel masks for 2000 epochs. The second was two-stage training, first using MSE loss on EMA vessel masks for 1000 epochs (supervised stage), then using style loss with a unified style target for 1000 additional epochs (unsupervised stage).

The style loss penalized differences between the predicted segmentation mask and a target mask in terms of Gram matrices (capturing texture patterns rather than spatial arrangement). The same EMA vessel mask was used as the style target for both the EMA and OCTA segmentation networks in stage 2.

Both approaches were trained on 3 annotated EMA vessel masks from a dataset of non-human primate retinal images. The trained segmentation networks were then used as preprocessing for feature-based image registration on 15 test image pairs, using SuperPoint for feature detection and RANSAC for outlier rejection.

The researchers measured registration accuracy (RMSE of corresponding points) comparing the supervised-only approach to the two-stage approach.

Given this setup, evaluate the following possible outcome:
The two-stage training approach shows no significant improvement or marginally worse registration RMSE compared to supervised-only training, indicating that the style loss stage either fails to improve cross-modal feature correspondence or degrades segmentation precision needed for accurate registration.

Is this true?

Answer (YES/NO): NO